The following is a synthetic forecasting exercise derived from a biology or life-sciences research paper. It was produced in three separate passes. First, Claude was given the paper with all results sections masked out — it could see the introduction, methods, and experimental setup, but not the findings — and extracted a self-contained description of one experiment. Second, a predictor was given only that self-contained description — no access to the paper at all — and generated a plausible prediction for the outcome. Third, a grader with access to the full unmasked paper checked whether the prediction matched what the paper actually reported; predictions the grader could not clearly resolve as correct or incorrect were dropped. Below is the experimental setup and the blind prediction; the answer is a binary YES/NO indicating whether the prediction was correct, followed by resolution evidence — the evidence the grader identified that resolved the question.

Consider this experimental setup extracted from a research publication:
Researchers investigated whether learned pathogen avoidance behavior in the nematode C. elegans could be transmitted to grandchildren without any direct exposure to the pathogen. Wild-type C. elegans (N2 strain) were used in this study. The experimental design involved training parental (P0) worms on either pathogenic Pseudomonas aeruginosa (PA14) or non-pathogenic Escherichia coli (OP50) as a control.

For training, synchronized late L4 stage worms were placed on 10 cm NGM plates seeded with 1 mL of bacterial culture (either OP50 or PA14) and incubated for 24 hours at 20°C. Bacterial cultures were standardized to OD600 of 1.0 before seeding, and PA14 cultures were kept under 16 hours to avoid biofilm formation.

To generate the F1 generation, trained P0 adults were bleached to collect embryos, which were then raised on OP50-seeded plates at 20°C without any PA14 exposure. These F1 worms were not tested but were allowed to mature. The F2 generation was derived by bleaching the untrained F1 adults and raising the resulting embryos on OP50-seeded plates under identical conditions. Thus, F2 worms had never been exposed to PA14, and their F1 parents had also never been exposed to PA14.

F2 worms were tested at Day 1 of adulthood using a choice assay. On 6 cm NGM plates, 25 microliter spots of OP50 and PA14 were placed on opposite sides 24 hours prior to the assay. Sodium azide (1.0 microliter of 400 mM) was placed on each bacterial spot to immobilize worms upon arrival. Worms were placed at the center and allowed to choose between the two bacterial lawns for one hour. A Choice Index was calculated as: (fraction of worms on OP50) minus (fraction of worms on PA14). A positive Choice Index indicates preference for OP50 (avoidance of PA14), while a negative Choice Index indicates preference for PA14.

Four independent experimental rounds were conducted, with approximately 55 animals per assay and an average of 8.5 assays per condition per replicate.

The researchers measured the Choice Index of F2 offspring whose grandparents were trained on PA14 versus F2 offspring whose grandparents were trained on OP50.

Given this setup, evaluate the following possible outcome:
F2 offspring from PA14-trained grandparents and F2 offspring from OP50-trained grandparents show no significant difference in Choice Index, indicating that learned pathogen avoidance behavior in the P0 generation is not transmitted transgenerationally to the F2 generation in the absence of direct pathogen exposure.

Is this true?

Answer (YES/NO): NO